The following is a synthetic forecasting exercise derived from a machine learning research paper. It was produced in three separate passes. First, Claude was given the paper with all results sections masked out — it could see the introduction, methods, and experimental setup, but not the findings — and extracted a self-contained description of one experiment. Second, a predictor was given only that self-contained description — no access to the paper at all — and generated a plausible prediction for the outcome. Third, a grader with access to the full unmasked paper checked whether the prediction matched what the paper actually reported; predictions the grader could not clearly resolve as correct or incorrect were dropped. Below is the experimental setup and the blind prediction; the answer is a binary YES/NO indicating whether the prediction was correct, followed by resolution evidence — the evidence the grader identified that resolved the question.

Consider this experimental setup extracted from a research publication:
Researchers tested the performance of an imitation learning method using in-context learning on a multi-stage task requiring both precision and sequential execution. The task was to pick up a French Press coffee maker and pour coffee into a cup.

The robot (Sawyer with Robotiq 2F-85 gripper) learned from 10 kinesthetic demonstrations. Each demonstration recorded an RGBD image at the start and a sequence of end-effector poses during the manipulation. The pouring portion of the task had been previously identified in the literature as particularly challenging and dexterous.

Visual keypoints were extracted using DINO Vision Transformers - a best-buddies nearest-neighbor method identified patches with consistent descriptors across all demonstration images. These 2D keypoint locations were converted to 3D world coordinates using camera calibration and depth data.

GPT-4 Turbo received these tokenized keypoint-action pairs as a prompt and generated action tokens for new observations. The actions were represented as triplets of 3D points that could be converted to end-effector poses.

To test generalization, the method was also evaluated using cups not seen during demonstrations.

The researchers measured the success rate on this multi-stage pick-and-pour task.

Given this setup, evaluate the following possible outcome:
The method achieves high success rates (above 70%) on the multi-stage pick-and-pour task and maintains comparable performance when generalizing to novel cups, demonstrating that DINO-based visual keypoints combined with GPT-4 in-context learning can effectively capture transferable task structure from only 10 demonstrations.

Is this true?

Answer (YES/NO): NO